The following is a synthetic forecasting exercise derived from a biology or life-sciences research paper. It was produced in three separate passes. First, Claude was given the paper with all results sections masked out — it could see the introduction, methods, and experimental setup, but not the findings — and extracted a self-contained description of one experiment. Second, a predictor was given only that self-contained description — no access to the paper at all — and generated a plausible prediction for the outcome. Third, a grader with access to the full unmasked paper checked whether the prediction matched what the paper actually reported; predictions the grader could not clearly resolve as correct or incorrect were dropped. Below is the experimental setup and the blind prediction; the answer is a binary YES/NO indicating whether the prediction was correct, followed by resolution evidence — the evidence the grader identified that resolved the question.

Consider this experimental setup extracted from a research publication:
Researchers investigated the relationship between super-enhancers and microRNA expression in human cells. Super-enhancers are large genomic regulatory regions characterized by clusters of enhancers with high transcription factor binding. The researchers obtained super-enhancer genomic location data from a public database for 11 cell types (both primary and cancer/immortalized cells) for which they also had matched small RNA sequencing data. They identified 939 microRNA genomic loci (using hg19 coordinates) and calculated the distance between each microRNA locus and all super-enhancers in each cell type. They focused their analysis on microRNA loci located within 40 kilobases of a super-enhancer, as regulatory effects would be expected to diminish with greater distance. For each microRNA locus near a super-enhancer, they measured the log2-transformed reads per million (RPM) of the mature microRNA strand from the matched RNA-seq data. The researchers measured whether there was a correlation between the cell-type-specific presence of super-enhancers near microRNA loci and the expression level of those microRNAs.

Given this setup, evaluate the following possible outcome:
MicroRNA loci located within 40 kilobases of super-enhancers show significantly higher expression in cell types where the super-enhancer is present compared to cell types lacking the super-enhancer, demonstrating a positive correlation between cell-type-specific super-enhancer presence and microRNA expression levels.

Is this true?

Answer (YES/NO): YES